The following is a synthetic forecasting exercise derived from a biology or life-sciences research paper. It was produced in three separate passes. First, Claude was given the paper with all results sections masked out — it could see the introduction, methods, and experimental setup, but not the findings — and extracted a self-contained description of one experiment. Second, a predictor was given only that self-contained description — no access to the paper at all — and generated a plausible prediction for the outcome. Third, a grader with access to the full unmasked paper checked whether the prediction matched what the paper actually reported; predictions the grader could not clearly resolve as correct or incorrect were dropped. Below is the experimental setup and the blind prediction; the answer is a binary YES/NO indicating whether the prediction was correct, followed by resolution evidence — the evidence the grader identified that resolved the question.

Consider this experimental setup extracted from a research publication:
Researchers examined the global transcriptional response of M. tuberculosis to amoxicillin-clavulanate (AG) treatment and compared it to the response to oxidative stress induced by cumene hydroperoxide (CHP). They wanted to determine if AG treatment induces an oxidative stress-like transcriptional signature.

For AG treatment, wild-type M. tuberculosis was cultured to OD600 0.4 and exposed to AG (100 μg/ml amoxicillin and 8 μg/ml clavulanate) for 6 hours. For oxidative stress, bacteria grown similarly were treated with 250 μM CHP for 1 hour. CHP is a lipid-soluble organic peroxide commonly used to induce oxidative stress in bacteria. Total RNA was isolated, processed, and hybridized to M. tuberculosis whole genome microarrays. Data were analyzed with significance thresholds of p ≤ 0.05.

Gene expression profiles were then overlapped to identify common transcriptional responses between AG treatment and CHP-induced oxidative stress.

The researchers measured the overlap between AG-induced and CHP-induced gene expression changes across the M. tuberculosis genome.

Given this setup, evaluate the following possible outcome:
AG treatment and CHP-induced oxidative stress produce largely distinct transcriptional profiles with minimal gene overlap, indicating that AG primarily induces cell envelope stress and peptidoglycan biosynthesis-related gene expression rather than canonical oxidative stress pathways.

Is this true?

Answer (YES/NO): NO